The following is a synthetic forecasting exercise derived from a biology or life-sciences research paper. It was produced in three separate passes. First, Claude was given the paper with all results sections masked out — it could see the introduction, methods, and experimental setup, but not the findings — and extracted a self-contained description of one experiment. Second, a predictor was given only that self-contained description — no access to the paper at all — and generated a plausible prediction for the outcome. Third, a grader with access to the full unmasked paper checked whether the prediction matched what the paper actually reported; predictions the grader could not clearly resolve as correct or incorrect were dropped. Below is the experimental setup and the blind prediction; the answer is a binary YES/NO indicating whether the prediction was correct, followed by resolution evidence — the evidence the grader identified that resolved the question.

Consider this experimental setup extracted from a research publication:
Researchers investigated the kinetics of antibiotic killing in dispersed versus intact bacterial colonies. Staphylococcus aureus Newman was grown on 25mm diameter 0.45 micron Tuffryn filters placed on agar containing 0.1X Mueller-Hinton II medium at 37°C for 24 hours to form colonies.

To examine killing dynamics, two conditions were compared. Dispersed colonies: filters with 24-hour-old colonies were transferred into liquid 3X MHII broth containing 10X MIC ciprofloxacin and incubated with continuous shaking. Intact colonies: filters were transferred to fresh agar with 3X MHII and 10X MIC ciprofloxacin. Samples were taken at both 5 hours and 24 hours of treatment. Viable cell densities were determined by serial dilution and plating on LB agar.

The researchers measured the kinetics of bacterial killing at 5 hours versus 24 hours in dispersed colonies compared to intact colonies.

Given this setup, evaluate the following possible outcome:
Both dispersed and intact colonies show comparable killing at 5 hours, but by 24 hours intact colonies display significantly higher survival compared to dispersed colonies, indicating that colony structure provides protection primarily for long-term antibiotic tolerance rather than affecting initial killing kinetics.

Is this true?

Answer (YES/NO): NO